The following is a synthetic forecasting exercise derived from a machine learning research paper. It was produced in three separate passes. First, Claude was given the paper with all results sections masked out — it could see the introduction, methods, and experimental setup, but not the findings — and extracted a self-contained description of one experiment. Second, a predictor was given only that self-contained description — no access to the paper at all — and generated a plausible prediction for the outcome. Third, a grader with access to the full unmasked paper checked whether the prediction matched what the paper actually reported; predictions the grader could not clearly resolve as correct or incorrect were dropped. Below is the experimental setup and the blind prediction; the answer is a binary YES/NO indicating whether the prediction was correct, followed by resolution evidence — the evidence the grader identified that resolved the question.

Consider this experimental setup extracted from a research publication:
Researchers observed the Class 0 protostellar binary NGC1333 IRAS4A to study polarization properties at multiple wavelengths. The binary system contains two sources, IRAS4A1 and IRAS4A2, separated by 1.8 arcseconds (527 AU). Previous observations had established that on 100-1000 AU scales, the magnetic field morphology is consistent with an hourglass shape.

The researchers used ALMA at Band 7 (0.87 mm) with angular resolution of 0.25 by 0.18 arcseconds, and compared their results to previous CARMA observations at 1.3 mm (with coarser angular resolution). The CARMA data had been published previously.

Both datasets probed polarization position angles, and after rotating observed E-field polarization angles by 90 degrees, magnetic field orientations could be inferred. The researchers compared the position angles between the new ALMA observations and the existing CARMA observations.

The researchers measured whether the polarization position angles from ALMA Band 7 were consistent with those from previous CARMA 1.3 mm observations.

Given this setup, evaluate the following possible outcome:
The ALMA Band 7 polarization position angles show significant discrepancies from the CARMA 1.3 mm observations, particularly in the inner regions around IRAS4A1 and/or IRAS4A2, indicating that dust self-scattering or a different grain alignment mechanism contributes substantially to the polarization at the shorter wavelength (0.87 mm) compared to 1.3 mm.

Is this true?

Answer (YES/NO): NO